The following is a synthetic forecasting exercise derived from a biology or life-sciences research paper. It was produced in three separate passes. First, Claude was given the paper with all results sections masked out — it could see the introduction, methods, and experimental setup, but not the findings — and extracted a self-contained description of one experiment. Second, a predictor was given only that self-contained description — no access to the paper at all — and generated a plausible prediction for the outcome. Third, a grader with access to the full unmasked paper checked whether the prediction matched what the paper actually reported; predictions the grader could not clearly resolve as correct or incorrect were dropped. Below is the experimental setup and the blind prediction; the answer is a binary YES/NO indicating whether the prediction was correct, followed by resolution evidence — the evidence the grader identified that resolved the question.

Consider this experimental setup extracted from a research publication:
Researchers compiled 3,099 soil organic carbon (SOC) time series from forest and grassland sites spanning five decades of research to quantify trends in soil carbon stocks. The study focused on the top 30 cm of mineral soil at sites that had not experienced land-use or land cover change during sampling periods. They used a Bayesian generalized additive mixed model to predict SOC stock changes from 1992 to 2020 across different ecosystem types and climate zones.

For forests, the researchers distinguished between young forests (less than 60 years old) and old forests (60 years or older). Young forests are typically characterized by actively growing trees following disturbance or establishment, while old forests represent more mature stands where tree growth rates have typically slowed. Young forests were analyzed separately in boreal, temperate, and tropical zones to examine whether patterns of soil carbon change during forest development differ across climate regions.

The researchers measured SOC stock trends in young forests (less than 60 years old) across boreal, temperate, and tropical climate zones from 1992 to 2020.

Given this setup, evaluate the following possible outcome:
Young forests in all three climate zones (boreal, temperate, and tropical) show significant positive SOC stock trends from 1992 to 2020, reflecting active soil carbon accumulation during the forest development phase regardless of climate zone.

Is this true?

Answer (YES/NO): NO